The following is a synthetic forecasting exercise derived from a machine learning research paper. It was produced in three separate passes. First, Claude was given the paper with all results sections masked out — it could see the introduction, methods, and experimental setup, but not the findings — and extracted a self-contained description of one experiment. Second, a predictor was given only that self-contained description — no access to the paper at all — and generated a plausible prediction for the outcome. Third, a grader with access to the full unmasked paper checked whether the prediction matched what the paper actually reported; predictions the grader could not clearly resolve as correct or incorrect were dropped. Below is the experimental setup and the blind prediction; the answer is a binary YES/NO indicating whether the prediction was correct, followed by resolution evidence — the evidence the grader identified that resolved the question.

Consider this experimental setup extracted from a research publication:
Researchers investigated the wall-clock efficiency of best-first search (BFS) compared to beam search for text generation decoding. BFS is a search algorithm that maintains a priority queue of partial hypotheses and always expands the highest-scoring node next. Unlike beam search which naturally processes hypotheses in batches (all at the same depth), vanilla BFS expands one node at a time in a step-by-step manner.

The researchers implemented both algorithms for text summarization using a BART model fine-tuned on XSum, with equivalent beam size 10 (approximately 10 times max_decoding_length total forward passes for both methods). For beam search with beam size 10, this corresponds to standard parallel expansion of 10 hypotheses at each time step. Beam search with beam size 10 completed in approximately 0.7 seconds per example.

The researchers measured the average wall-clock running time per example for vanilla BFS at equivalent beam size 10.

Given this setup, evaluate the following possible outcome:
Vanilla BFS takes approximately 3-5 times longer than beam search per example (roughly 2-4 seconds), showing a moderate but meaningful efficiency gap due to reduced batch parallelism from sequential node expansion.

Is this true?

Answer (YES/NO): NO